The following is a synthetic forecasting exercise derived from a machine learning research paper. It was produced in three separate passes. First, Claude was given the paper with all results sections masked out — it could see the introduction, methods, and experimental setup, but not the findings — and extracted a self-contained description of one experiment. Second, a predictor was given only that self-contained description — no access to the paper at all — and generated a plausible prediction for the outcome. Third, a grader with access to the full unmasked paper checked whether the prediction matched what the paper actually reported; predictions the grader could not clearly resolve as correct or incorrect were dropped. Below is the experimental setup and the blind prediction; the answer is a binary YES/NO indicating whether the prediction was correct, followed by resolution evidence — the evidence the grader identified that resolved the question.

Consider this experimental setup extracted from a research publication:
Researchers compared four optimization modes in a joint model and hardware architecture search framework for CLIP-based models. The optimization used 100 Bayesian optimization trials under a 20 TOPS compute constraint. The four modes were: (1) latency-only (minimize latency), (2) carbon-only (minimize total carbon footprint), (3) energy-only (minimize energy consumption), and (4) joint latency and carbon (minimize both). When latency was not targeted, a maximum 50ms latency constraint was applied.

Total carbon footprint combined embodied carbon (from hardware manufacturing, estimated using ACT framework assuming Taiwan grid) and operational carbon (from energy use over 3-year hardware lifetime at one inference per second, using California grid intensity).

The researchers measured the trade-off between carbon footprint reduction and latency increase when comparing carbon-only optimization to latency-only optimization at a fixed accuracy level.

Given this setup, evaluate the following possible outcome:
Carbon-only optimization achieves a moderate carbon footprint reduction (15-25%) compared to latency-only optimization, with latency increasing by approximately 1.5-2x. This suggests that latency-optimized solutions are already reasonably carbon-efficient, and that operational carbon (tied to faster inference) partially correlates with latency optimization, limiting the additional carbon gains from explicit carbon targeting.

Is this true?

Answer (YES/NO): NO